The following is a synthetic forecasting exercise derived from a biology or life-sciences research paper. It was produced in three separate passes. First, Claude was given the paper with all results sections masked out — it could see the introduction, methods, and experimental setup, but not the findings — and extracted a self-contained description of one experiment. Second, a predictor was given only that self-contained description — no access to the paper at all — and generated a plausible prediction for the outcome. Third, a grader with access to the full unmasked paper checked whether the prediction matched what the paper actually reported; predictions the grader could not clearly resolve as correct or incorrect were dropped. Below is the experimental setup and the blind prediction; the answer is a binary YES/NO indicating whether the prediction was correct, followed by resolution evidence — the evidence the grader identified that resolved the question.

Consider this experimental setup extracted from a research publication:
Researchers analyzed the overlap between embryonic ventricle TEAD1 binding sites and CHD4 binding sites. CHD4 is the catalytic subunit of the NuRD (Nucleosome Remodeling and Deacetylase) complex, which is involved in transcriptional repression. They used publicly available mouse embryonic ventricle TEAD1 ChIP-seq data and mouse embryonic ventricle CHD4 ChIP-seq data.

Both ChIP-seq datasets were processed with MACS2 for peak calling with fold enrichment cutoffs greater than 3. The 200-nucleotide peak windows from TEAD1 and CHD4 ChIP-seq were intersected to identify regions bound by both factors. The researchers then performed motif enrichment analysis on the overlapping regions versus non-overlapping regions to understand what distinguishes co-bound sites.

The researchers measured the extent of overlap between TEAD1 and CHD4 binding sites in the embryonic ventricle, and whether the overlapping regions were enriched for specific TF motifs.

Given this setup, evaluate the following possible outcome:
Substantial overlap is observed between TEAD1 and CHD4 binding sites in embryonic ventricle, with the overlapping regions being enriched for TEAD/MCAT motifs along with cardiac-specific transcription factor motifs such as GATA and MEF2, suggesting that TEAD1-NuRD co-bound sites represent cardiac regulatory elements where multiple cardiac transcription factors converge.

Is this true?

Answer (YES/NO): NO